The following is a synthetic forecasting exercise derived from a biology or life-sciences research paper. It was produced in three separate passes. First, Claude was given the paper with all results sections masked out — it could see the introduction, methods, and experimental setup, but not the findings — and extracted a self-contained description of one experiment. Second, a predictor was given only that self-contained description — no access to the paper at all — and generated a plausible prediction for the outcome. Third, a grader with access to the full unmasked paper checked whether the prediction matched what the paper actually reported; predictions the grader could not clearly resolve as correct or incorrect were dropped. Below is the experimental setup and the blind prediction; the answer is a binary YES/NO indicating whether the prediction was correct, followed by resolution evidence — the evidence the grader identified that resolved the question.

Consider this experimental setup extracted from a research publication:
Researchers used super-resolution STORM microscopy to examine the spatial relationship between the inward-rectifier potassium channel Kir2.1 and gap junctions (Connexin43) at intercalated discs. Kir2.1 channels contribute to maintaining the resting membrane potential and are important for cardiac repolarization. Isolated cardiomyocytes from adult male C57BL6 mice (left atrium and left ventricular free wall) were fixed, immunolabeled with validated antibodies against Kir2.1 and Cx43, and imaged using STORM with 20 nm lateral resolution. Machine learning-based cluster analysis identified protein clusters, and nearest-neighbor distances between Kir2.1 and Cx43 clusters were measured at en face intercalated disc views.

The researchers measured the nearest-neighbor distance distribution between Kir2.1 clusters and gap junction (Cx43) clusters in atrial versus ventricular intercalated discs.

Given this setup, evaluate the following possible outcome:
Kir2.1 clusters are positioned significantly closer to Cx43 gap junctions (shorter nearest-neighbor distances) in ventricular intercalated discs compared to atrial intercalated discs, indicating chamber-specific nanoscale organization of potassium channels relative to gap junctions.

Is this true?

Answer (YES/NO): NO